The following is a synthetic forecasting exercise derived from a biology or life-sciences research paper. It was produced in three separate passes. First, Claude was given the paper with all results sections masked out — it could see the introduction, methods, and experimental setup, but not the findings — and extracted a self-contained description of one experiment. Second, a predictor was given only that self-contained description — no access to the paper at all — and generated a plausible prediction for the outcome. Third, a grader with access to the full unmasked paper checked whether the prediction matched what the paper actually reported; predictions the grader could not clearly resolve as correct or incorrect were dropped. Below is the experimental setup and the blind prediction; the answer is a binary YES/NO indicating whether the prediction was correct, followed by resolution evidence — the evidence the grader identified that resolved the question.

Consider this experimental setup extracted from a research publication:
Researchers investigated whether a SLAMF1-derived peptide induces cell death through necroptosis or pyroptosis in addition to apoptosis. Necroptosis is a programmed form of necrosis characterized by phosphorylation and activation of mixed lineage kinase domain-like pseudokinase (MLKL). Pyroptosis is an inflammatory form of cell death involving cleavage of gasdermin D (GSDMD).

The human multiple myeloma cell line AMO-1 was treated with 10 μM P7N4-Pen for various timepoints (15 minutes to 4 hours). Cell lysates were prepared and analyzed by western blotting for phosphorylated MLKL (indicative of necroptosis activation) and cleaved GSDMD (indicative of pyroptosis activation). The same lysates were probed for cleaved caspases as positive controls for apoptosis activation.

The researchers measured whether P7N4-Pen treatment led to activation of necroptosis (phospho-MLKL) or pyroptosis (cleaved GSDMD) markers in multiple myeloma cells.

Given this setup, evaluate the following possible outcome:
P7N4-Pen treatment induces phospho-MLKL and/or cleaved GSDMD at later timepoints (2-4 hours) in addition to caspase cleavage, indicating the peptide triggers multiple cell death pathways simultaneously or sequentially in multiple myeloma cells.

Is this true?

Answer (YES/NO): NO